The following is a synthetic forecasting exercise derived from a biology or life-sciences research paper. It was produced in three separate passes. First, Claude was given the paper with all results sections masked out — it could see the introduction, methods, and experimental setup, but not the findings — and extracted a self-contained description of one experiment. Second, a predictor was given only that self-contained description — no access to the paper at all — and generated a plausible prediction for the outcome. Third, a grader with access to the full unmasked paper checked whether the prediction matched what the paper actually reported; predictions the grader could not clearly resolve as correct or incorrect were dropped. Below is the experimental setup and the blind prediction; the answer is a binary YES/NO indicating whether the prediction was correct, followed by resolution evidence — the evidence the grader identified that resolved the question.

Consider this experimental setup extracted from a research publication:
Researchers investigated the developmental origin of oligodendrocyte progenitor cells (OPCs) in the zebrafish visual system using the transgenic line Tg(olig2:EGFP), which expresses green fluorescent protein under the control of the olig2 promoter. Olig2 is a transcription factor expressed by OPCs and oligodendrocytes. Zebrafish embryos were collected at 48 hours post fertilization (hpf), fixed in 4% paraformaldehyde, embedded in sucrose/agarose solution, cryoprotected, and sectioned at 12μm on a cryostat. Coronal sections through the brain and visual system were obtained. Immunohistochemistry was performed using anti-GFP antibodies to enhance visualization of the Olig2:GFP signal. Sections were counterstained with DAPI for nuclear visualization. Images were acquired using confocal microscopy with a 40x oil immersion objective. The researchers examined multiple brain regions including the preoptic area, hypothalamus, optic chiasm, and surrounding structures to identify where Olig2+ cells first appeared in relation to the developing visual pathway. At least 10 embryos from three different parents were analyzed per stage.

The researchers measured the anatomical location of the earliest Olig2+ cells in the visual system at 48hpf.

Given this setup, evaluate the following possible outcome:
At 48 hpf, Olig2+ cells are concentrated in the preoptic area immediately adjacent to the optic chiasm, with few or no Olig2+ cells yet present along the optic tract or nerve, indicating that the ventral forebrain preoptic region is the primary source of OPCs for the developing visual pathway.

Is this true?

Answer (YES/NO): NO